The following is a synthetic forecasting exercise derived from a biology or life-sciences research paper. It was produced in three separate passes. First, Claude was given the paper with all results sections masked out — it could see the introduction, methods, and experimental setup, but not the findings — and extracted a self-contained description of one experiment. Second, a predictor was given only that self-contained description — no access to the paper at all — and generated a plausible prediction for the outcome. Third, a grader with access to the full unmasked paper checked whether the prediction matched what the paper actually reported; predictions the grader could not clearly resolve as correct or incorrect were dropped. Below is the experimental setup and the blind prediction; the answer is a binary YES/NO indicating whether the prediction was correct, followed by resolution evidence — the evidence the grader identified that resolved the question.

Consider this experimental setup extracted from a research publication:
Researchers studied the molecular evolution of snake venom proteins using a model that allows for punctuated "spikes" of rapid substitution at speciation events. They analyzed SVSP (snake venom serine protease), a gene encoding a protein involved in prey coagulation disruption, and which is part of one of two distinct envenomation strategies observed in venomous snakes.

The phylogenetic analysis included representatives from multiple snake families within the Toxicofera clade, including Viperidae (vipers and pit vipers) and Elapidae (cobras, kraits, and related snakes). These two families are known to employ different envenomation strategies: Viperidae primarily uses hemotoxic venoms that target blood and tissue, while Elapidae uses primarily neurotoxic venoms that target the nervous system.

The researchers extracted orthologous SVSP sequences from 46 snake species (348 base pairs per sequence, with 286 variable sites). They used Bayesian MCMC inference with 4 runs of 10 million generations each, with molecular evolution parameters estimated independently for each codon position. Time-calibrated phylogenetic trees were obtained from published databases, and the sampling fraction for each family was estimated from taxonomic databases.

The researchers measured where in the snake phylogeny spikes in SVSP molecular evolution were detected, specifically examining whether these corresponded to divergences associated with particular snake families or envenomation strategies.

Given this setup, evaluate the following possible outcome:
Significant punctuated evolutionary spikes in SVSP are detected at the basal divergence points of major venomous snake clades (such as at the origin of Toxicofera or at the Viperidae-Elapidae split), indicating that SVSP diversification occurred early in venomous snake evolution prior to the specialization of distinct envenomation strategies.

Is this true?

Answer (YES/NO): NO